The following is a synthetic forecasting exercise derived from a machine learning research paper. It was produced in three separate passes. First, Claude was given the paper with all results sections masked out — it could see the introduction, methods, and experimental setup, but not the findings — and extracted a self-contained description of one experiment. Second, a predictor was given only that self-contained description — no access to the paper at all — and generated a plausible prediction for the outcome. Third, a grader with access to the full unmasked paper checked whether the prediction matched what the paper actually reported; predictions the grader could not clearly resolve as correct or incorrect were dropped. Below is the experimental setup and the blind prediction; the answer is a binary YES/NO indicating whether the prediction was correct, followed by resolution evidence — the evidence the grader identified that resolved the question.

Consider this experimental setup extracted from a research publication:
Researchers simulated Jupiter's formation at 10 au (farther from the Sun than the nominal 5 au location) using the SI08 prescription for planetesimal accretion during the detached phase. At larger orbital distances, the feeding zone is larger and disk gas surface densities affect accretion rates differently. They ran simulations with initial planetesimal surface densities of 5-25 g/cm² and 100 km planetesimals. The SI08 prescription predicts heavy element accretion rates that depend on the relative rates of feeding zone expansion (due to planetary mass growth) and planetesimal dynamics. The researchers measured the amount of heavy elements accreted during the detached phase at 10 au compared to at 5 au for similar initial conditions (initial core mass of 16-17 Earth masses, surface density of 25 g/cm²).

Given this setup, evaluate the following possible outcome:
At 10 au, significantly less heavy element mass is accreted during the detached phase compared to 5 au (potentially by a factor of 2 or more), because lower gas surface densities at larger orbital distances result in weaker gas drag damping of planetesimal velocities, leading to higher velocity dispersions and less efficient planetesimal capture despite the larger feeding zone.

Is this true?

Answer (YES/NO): NO